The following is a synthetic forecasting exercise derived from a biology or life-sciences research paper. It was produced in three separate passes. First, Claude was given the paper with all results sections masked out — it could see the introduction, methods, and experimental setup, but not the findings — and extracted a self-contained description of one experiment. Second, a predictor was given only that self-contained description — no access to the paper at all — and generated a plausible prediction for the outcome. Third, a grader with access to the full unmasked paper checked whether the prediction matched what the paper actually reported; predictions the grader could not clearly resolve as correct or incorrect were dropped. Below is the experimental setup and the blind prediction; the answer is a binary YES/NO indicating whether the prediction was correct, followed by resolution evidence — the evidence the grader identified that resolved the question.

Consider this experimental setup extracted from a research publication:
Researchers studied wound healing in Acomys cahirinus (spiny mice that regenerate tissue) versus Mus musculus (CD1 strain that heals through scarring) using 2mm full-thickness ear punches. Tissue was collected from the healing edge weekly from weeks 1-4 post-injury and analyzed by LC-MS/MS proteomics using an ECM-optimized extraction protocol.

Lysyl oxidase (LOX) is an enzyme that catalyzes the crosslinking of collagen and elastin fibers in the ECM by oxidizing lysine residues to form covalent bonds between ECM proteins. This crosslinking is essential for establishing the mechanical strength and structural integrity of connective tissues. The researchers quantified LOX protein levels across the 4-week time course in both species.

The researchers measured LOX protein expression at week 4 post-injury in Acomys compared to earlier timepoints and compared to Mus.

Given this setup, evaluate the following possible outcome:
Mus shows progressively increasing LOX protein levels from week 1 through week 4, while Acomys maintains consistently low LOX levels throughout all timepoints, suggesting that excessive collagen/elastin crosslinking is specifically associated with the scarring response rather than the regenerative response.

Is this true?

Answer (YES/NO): NO